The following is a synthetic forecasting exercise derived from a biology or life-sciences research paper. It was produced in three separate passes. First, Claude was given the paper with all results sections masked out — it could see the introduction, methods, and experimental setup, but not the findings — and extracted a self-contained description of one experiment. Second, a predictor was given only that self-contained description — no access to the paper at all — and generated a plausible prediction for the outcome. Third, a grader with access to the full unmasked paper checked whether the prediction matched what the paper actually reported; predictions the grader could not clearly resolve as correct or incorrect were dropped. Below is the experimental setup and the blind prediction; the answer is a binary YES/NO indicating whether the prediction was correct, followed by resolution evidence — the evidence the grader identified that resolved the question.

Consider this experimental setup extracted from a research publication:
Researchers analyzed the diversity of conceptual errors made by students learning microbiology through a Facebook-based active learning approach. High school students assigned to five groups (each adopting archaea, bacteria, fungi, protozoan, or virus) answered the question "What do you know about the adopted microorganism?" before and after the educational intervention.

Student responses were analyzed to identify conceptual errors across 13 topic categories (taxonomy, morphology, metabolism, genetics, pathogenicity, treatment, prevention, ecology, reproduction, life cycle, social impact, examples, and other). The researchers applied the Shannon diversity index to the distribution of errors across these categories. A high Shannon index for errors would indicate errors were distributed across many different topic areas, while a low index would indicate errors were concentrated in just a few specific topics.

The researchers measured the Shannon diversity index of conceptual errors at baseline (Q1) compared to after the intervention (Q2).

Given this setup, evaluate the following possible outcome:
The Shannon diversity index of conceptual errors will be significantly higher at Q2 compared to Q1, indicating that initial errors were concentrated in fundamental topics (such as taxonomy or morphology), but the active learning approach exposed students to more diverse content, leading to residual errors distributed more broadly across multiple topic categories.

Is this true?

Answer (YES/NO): NO